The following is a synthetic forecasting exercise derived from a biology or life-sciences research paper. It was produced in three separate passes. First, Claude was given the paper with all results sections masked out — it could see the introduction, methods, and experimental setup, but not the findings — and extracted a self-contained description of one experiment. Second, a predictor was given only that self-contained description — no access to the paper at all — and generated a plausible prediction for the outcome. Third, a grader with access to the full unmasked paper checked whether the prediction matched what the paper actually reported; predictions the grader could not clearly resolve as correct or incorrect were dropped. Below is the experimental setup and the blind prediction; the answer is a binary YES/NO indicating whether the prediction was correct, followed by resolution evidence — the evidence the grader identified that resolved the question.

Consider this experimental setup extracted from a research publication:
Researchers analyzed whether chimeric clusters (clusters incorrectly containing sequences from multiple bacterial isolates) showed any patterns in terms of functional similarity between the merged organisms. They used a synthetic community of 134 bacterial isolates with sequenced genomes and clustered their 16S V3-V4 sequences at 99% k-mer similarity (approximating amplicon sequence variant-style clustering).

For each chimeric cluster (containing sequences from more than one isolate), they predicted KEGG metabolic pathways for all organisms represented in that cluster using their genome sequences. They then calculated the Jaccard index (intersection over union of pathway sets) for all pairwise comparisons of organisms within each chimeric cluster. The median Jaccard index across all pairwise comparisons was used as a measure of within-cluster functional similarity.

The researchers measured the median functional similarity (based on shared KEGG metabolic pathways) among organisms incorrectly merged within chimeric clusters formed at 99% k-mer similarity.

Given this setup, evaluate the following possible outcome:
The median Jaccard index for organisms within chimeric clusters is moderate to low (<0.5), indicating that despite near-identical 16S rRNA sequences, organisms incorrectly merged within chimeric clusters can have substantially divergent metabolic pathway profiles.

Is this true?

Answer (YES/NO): NO